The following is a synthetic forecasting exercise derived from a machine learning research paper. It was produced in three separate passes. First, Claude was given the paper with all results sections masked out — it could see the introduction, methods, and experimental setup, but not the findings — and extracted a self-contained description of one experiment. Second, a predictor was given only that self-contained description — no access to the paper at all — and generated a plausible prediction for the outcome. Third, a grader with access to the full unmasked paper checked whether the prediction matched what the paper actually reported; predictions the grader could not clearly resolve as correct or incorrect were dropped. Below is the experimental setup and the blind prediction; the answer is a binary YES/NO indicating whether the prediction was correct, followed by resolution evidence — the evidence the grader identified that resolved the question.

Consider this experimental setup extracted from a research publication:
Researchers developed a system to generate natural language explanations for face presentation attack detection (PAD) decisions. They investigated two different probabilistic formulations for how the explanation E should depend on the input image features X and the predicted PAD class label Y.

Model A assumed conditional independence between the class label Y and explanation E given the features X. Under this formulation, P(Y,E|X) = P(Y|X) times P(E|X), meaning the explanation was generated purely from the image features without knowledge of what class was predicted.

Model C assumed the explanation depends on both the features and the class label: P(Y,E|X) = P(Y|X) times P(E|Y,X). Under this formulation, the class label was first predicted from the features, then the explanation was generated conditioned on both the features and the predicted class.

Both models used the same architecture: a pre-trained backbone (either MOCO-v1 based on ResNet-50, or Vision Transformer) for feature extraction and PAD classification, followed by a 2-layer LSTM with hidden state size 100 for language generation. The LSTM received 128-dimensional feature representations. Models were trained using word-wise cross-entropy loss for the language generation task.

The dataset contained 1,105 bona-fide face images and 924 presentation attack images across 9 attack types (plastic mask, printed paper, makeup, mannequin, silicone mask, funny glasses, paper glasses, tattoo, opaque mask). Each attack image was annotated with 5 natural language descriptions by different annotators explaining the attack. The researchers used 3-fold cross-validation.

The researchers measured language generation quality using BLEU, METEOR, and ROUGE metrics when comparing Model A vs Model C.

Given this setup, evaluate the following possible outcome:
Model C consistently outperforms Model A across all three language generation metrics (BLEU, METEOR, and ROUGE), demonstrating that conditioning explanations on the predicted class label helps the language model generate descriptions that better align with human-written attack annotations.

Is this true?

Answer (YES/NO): YES